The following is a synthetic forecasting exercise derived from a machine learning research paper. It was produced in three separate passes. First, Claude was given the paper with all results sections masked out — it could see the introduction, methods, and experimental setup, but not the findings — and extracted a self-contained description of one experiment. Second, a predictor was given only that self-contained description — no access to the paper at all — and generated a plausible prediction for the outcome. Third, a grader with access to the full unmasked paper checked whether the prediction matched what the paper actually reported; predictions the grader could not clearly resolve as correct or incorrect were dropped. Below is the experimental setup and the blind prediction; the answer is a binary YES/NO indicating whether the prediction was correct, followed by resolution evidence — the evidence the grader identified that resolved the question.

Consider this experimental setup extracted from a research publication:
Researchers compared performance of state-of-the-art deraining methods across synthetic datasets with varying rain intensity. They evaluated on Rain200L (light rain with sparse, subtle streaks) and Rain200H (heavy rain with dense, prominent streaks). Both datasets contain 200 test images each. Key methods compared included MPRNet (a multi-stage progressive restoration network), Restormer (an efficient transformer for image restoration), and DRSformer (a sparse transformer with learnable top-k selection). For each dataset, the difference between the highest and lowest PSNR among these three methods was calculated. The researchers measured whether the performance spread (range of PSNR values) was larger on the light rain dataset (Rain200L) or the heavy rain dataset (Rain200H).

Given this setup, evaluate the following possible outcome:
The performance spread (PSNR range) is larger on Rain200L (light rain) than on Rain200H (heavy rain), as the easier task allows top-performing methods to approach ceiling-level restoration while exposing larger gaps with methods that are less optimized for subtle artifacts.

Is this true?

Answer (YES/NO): YES